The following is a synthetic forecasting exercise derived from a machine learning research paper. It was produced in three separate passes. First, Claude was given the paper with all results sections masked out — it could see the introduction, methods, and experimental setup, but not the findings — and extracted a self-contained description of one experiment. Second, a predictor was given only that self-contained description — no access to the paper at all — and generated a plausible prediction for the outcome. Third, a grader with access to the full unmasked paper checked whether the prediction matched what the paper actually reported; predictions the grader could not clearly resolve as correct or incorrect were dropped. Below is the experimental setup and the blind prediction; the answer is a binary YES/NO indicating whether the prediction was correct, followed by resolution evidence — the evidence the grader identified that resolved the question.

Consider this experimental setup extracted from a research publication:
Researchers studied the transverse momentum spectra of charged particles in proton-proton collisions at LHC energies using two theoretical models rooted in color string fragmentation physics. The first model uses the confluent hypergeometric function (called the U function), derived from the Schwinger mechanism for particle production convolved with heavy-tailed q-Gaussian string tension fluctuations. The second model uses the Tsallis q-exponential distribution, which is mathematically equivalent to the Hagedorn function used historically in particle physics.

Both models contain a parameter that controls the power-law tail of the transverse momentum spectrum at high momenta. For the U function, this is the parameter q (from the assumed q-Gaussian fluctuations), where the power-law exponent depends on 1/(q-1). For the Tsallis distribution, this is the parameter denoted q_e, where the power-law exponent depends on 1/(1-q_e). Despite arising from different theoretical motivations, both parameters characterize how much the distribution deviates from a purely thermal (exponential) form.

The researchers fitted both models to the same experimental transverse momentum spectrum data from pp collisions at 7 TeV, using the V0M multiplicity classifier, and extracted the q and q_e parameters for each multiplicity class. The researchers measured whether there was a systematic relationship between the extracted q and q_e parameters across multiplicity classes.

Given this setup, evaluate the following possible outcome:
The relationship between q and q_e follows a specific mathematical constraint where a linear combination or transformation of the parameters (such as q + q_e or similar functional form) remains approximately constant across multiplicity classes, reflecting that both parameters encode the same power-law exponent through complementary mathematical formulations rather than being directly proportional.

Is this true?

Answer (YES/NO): NO